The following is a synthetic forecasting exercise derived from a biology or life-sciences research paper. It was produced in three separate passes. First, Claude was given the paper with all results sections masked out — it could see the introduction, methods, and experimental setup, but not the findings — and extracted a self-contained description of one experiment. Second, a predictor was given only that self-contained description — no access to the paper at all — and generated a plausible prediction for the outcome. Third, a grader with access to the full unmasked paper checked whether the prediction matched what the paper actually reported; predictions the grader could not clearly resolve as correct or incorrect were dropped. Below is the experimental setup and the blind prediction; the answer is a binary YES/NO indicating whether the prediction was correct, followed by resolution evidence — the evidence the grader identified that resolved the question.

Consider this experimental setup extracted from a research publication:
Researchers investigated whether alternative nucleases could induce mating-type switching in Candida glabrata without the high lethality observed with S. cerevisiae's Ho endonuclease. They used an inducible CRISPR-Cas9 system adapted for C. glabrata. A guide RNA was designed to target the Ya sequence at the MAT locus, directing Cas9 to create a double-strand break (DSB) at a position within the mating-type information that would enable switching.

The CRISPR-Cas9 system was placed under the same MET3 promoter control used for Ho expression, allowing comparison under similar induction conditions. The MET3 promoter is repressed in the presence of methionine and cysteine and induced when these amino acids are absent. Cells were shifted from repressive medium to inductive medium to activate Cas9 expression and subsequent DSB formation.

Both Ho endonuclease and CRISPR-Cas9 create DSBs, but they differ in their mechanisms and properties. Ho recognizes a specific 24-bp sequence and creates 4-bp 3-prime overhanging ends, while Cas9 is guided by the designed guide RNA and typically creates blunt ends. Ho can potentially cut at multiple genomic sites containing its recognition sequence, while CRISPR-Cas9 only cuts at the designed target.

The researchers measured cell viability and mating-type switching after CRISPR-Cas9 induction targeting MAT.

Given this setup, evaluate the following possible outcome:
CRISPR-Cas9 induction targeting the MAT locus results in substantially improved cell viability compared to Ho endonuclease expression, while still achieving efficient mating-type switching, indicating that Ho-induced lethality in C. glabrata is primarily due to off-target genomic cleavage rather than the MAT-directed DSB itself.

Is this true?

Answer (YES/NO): NO